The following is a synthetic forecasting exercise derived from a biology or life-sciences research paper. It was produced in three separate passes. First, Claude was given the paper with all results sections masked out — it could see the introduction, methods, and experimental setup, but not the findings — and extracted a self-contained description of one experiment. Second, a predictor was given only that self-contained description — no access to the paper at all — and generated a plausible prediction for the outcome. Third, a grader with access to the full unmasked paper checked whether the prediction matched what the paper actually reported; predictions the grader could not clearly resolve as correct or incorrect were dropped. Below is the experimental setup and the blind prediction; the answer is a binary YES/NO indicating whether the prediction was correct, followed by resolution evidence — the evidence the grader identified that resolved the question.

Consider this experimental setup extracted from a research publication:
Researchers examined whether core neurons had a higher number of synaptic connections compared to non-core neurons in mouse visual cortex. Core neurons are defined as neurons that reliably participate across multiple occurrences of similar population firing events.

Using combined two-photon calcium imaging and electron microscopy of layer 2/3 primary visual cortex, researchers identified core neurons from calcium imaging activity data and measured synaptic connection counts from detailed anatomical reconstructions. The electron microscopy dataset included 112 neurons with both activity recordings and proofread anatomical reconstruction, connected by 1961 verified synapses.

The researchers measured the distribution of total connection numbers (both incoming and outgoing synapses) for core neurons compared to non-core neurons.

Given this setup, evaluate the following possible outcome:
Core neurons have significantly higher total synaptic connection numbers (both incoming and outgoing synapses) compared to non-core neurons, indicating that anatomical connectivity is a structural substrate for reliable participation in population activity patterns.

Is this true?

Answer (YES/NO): NO